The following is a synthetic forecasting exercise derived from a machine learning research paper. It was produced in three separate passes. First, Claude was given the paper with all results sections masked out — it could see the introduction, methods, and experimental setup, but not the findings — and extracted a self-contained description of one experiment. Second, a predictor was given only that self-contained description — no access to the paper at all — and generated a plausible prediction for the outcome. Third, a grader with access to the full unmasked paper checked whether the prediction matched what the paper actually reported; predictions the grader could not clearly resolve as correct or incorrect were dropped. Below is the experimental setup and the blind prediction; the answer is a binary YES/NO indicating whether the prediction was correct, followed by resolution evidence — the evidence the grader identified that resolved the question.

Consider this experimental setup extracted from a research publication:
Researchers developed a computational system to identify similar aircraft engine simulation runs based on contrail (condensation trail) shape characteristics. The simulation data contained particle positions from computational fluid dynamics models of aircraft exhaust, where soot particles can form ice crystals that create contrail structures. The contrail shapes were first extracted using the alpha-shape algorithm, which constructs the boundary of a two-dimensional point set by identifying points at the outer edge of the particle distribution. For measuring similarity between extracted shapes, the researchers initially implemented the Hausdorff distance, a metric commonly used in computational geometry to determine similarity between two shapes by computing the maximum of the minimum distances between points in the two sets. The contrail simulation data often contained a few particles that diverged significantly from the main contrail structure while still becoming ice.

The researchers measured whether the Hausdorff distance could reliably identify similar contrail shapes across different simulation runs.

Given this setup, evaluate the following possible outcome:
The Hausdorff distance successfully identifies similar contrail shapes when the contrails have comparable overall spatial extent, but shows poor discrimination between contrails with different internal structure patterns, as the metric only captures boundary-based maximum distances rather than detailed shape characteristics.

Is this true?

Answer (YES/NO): NO